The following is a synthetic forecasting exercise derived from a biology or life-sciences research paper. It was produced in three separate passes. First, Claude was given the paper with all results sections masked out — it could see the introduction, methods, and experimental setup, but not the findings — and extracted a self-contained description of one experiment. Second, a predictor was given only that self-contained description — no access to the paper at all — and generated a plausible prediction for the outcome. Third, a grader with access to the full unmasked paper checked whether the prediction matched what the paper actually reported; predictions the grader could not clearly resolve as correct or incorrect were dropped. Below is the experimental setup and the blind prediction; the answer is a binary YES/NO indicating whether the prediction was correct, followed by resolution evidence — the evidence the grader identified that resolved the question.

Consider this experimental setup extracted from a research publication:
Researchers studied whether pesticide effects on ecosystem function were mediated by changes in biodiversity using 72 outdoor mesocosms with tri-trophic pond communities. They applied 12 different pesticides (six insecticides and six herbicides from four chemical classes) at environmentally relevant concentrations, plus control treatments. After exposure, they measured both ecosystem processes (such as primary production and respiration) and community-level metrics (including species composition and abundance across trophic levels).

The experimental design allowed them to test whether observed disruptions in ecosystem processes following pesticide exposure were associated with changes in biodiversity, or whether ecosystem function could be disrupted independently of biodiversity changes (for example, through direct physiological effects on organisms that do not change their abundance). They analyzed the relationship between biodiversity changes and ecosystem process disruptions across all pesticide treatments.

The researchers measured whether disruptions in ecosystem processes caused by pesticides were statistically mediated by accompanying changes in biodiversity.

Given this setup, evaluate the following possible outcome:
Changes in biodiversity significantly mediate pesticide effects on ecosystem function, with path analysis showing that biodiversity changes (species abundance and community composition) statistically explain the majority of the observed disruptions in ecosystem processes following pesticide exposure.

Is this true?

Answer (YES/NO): NO